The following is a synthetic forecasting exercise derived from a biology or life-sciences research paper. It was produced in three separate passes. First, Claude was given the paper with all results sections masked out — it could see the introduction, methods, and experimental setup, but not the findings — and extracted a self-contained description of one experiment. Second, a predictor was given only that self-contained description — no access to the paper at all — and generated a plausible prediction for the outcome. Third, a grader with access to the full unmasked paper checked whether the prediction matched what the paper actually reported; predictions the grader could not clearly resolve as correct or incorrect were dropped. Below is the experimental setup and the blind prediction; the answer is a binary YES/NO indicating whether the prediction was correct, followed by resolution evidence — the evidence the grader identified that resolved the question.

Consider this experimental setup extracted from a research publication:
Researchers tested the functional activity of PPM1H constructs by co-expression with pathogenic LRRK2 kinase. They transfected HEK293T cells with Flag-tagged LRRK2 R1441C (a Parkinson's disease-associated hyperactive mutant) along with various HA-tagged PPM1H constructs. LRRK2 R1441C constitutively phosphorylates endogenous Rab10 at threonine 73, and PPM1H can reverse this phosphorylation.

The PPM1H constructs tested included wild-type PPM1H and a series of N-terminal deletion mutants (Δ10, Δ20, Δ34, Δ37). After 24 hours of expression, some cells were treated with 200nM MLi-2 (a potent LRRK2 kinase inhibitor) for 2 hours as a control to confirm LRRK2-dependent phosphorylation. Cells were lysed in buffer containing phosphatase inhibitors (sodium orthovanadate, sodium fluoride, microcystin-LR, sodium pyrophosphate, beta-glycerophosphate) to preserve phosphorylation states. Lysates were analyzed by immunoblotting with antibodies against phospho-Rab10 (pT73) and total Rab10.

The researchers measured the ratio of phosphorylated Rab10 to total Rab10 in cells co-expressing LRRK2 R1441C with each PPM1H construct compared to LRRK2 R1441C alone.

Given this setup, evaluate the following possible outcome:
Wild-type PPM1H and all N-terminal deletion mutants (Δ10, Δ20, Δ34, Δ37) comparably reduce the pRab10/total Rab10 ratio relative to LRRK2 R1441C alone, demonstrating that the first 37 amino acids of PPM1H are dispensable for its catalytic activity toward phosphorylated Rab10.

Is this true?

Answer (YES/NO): NO